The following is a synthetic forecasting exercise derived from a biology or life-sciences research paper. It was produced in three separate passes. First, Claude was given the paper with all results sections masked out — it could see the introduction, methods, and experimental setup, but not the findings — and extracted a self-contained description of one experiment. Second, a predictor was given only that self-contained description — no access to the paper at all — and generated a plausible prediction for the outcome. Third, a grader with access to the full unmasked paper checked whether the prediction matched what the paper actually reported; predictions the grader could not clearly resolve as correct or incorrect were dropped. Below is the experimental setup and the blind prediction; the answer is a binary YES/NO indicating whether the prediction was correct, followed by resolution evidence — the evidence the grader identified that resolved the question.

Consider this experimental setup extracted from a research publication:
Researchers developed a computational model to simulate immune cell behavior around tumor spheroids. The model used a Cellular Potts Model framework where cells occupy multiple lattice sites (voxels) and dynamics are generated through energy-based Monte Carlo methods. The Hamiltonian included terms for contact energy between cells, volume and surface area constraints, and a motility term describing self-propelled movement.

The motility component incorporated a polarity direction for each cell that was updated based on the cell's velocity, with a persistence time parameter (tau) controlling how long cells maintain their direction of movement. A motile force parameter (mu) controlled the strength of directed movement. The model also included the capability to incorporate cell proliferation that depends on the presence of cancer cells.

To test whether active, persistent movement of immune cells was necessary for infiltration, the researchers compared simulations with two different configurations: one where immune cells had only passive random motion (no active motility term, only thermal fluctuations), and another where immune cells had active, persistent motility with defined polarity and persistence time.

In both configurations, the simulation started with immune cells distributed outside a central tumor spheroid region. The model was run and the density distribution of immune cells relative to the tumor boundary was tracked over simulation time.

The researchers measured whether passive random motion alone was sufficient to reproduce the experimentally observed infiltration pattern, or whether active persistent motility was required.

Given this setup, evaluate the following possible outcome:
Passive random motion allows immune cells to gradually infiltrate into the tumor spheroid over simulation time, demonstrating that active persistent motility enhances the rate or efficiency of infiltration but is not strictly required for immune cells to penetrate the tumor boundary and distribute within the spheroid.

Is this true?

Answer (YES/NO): NO